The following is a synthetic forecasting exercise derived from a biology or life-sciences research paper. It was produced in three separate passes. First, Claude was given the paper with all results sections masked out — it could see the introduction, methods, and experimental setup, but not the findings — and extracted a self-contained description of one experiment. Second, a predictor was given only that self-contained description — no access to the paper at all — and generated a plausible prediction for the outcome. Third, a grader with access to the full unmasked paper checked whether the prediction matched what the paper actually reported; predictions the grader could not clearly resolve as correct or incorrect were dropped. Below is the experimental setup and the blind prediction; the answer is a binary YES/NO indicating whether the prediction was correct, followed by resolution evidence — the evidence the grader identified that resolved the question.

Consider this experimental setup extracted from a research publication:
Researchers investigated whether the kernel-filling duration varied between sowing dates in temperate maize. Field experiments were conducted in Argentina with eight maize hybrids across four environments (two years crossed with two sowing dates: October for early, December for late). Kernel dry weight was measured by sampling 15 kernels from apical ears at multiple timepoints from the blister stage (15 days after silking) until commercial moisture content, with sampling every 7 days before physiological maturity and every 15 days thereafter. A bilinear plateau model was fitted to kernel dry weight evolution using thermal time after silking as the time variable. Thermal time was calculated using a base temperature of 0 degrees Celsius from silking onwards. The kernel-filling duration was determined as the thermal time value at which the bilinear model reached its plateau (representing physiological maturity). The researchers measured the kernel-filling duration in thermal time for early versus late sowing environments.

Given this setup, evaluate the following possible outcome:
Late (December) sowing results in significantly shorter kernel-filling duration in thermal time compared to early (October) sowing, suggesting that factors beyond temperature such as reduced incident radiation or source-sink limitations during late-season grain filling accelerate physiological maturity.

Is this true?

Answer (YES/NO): NO